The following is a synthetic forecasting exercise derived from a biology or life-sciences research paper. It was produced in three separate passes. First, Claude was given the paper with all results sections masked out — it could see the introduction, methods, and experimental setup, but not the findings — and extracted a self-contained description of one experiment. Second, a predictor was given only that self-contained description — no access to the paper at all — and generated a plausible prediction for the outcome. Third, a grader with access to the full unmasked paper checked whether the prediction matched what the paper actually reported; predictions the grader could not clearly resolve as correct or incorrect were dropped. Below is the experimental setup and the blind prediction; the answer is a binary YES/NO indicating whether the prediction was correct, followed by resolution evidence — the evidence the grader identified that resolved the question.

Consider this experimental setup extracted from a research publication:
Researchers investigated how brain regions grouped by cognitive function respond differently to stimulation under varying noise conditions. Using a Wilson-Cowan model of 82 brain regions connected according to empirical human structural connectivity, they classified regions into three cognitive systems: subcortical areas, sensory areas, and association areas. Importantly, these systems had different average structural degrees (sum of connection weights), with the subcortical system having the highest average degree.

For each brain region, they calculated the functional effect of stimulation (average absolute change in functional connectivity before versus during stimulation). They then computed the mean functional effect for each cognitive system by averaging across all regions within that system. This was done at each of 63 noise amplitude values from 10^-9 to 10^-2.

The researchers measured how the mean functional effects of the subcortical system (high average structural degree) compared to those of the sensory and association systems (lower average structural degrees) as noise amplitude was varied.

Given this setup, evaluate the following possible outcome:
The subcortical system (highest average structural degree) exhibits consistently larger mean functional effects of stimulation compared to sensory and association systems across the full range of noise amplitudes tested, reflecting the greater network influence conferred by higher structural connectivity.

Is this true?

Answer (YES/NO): YES